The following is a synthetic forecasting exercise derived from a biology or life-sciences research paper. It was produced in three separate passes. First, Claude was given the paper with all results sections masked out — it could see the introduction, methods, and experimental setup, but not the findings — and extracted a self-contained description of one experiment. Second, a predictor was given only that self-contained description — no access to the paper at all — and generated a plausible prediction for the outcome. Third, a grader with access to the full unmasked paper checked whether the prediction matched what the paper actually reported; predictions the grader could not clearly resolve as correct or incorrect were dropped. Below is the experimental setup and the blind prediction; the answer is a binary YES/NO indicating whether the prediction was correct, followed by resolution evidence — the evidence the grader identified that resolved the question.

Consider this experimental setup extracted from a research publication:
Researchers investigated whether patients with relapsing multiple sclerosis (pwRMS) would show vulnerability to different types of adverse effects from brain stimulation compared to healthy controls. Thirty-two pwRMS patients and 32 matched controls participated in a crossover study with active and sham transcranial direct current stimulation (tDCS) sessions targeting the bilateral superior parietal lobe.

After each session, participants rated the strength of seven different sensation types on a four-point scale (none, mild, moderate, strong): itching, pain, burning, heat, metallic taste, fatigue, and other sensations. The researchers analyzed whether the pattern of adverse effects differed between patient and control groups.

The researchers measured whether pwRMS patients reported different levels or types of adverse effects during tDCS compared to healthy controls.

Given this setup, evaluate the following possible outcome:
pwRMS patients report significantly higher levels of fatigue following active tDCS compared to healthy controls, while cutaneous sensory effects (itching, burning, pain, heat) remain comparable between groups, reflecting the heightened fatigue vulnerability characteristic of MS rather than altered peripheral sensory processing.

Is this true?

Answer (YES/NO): NO